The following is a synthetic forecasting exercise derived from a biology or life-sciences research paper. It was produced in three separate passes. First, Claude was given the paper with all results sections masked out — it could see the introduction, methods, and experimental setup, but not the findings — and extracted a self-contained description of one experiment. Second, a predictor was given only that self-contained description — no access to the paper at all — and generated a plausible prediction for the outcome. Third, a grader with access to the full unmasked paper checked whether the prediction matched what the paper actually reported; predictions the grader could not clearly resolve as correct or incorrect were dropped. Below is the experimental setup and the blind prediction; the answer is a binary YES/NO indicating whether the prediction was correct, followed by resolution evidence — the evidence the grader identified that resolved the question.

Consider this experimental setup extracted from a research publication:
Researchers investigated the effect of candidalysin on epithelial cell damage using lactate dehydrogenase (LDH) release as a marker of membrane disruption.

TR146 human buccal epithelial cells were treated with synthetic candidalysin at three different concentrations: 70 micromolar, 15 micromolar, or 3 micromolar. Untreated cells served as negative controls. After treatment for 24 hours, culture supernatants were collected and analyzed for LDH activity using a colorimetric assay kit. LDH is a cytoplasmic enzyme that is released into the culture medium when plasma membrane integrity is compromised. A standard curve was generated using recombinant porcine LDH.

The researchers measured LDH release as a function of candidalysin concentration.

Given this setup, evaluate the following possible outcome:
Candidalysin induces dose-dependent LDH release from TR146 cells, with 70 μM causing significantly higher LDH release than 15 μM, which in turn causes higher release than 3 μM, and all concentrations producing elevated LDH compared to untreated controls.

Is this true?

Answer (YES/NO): NO